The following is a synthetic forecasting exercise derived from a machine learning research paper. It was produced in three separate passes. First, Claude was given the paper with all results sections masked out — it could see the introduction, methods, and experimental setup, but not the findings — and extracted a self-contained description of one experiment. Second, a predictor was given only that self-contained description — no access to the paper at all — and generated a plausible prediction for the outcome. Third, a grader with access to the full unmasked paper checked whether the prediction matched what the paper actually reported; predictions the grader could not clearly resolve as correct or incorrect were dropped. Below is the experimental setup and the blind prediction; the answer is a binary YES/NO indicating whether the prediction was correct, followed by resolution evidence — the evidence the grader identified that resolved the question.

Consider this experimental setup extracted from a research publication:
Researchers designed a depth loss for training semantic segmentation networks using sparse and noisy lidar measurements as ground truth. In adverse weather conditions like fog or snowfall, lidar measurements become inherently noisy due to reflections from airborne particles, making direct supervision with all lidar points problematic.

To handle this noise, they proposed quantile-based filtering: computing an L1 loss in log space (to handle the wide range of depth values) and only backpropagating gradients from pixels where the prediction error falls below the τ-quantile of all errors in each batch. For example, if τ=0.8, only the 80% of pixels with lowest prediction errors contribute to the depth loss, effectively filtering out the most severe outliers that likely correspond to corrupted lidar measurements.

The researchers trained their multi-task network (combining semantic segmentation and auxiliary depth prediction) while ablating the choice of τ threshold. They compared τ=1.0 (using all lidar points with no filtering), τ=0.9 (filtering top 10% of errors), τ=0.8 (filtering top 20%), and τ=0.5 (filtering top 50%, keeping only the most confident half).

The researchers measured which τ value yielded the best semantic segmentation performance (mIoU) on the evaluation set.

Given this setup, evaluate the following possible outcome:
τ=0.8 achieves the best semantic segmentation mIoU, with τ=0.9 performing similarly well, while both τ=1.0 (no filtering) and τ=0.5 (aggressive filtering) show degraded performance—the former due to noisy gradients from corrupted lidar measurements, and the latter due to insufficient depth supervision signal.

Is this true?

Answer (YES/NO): NO